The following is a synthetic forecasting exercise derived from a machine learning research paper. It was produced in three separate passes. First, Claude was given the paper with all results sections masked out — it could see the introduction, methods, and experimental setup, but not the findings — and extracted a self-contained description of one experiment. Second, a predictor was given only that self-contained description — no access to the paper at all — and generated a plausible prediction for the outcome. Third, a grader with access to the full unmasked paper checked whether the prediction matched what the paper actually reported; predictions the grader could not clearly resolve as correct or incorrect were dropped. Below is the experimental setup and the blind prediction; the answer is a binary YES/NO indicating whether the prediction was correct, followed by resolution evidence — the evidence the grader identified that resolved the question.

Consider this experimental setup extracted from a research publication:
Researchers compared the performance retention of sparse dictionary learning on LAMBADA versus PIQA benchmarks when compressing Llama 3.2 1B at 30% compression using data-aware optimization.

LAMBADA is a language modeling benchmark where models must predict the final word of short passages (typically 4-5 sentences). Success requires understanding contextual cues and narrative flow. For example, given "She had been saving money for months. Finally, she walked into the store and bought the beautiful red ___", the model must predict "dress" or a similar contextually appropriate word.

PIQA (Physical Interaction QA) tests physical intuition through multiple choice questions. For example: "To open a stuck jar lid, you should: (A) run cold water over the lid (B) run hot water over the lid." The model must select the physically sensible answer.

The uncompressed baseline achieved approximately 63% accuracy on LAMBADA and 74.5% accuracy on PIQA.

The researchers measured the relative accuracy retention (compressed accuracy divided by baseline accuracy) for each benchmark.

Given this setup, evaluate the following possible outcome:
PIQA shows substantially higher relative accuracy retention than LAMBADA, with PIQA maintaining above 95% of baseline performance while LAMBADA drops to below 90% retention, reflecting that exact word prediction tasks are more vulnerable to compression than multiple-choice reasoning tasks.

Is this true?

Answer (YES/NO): NO